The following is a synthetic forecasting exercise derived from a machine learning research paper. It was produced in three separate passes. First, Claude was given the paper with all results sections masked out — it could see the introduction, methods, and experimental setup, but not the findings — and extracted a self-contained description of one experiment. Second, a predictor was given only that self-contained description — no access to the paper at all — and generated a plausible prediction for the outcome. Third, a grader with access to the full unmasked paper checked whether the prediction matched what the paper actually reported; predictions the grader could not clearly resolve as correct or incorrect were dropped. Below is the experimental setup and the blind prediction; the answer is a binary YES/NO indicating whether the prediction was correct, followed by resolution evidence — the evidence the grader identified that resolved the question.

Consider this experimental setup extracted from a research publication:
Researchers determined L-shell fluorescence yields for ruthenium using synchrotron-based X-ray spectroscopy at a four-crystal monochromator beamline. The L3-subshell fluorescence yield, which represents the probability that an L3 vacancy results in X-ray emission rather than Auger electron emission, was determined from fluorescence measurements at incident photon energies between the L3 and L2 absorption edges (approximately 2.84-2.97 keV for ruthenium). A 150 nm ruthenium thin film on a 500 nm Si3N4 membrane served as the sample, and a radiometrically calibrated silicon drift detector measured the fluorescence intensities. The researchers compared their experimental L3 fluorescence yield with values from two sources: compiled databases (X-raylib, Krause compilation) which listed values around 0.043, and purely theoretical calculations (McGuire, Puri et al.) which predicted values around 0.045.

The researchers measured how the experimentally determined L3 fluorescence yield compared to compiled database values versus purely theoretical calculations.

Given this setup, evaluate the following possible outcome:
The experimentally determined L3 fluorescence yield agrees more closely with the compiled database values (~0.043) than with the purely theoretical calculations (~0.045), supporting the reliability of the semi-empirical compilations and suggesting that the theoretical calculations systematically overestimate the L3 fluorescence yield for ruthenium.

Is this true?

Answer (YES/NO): NO